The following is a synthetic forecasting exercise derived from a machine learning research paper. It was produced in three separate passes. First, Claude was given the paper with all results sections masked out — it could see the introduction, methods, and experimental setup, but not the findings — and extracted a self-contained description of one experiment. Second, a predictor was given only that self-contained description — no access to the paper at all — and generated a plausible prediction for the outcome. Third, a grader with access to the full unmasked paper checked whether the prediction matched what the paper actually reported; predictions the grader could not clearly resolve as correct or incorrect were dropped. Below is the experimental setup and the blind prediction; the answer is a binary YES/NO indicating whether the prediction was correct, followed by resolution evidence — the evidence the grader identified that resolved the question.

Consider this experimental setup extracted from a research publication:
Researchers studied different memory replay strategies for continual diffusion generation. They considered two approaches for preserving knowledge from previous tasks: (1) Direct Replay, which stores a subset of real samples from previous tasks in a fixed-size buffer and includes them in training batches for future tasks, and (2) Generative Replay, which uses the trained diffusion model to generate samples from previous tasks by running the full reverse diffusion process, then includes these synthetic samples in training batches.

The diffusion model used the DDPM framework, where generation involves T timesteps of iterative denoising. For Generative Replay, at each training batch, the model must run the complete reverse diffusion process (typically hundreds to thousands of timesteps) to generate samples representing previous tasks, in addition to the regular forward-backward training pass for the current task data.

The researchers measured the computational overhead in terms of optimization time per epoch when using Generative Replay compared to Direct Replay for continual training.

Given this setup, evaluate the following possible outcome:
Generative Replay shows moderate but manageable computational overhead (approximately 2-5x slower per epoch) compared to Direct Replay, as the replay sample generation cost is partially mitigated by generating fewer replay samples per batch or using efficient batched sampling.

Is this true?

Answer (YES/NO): NO